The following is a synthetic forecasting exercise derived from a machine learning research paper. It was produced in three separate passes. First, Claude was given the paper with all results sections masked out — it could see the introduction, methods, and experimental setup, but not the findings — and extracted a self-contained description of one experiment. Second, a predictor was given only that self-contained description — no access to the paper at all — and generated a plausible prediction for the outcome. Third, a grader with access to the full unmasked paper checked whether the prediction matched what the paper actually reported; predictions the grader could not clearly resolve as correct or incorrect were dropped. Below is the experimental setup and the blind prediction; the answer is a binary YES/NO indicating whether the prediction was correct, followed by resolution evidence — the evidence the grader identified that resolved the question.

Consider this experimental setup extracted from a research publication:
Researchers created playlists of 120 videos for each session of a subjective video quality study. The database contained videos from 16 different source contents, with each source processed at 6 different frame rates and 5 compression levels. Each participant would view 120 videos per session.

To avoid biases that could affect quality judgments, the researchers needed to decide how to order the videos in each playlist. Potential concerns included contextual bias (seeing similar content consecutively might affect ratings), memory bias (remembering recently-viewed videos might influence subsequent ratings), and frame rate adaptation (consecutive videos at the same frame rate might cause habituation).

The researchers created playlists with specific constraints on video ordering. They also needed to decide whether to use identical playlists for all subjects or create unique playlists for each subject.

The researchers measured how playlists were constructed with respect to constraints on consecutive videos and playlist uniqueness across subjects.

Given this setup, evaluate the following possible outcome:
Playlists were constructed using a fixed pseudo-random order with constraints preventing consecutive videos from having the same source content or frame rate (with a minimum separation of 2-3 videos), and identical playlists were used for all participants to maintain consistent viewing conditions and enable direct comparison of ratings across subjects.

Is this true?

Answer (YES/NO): NO